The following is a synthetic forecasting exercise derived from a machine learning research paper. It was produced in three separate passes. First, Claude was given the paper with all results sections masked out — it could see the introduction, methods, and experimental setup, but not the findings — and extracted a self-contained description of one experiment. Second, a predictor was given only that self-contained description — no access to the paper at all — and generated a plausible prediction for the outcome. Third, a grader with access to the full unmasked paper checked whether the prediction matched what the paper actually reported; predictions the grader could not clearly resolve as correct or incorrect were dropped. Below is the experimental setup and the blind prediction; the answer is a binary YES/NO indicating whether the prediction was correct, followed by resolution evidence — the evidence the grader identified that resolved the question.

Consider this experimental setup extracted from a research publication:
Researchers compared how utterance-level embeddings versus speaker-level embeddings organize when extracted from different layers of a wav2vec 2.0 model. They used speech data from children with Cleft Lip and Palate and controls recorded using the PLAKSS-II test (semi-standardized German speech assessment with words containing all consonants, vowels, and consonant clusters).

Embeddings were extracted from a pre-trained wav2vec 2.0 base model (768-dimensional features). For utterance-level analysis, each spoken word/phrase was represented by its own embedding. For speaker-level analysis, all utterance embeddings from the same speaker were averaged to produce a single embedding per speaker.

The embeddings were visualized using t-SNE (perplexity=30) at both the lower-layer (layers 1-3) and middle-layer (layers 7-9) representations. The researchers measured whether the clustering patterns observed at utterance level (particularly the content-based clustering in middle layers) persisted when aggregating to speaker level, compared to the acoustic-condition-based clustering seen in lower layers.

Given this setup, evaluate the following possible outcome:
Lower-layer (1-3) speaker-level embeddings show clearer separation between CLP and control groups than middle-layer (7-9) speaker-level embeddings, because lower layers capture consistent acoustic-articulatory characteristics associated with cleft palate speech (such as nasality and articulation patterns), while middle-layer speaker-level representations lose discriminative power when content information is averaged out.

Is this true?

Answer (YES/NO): NO